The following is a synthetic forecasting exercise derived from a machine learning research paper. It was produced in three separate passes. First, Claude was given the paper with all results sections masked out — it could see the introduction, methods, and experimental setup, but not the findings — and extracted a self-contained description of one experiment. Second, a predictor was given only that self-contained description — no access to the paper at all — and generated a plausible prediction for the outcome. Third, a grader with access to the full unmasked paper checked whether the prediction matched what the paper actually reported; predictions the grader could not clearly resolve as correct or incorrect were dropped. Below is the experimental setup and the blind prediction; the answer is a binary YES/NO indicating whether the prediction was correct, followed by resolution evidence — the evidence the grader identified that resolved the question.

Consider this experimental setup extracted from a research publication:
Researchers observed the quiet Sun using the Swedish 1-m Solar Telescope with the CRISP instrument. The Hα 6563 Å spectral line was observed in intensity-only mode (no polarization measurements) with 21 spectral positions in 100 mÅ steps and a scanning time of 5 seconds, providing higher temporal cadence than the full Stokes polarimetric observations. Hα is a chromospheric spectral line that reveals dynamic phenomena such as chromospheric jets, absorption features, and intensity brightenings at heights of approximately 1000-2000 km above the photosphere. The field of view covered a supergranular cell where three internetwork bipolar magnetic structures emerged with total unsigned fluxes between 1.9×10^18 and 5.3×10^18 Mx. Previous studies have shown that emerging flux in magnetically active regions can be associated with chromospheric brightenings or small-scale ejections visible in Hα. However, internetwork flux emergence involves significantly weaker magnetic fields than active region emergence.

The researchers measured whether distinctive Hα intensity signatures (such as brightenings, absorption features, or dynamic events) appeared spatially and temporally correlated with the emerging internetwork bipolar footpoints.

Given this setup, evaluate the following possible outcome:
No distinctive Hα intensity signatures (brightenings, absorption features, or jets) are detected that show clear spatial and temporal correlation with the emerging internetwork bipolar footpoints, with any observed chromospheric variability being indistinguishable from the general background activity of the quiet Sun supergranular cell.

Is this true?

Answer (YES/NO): NO